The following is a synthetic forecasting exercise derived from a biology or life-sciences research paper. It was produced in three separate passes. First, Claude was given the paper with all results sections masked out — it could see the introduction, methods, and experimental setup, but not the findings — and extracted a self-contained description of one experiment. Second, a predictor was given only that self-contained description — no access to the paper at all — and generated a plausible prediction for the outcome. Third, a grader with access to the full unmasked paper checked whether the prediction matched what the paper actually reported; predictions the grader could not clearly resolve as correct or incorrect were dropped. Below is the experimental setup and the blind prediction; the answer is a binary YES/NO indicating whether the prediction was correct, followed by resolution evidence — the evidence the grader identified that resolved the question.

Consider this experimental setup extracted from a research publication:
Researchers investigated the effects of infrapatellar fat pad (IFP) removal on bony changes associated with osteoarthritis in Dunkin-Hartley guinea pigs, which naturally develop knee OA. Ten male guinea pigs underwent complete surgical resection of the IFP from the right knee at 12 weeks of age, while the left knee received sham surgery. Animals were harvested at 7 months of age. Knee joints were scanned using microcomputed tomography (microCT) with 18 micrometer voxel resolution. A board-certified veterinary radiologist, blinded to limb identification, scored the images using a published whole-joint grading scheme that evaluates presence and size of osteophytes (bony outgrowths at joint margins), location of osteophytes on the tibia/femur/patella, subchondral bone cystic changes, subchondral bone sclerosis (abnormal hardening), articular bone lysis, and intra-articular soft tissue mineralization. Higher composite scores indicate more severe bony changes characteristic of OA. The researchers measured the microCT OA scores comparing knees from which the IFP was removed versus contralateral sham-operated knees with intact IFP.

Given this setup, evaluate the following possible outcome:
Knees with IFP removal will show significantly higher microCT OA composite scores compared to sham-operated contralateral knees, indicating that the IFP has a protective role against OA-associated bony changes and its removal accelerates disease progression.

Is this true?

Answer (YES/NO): NO